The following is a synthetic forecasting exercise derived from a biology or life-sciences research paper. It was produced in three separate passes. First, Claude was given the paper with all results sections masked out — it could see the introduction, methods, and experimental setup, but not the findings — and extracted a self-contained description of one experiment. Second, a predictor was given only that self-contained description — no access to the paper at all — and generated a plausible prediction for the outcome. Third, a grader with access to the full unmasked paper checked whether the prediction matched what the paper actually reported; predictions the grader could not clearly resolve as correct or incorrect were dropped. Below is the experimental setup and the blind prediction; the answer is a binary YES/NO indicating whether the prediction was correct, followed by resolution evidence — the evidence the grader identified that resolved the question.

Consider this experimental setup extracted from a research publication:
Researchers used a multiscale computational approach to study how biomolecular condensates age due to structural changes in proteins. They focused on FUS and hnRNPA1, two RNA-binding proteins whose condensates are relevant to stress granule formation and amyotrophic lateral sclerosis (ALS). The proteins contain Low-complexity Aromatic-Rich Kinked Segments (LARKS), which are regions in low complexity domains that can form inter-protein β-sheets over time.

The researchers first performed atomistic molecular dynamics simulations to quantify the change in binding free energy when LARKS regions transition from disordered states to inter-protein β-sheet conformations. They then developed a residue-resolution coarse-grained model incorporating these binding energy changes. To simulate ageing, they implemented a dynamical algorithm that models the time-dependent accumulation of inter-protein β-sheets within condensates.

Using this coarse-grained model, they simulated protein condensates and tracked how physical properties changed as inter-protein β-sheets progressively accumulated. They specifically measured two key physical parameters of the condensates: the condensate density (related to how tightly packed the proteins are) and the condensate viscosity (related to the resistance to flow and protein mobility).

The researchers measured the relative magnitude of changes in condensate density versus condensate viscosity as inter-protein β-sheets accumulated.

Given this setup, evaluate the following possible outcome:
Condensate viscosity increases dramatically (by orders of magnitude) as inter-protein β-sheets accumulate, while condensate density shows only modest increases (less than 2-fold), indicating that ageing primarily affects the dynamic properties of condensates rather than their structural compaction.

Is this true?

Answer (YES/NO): YES